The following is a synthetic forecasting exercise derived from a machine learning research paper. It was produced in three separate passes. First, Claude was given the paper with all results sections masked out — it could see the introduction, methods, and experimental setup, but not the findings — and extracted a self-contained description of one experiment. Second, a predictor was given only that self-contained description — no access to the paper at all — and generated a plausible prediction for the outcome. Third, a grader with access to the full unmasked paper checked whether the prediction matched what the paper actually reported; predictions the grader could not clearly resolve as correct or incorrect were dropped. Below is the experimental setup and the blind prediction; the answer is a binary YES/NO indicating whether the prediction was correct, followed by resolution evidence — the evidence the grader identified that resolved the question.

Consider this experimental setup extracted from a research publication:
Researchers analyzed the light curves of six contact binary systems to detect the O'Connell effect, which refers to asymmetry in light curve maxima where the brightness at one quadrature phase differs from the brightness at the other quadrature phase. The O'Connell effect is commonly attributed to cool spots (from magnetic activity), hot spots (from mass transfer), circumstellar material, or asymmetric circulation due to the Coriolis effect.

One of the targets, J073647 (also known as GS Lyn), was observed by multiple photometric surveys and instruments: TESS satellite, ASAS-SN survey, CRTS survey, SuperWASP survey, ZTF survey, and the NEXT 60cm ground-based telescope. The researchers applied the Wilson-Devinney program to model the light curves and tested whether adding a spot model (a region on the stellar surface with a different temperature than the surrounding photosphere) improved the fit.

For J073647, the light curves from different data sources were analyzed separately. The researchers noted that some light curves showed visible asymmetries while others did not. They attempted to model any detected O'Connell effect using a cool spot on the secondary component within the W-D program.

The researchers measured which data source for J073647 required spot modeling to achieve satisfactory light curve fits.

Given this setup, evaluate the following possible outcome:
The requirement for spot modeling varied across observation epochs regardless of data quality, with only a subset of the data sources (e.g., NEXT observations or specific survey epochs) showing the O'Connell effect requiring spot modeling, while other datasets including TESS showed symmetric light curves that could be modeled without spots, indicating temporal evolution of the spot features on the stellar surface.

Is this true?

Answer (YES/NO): NO